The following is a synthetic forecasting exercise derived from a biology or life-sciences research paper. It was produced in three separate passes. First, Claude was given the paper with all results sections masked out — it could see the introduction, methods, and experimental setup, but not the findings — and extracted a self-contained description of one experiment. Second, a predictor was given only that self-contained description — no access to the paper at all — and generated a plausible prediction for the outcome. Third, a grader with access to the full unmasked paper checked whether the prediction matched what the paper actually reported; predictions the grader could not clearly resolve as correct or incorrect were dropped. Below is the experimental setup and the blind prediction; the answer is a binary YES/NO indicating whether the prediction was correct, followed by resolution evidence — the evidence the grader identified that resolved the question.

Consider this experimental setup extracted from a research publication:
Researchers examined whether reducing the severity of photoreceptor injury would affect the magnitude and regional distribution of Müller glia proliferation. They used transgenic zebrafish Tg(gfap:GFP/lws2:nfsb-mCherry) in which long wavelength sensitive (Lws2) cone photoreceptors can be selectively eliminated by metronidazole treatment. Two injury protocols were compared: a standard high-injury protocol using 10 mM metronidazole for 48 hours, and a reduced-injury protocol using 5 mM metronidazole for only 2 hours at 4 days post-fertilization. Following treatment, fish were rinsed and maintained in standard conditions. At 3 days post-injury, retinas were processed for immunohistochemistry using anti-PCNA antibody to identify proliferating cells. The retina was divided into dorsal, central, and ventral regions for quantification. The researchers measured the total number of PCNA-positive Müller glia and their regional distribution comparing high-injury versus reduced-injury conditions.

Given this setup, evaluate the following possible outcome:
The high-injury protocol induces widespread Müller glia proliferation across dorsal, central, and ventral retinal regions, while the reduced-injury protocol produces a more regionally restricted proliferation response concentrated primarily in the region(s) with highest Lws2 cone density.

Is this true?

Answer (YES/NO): NO